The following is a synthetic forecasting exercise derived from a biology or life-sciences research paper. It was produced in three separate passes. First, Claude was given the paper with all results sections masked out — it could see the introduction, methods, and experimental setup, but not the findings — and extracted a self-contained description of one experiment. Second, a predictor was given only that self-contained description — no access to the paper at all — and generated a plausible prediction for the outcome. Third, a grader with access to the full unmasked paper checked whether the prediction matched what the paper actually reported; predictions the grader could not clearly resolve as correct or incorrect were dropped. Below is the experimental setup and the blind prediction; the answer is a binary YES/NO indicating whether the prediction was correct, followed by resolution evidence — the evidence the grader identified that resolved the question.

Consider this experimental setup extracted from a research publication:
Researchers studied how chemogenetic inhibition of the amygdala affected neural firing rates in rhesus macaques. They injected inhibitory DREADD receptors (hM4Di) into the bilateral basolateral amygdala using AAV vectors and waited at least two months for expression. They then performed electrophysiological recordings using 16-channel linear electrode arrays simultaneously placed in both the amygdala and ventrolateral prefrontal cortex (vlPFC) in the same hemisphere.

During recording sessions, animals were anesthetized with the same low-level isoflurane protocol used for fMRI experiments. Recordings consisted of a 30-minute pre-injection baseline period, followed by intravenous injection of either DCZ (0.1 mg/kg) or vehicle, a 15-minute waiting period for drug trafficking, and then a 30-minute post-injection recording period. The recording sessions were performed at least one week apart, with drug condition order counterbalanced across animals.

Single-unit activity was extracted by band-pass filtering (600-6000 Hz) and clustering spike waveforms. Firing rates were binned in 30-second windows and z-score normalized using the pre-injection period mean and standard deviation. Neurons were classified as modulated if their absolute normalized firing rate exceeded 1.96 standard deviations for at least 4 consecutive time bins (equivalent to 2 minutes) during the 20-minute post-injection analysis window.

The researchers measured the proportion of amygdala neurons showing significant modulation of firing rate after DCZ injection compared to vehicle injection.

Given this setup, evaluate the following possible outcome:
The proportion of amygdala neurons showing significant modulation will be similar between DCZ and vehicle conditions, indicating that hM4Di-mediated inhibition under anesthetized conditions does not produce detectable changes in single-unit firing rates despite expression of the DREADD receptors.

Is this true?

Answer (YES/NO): NO